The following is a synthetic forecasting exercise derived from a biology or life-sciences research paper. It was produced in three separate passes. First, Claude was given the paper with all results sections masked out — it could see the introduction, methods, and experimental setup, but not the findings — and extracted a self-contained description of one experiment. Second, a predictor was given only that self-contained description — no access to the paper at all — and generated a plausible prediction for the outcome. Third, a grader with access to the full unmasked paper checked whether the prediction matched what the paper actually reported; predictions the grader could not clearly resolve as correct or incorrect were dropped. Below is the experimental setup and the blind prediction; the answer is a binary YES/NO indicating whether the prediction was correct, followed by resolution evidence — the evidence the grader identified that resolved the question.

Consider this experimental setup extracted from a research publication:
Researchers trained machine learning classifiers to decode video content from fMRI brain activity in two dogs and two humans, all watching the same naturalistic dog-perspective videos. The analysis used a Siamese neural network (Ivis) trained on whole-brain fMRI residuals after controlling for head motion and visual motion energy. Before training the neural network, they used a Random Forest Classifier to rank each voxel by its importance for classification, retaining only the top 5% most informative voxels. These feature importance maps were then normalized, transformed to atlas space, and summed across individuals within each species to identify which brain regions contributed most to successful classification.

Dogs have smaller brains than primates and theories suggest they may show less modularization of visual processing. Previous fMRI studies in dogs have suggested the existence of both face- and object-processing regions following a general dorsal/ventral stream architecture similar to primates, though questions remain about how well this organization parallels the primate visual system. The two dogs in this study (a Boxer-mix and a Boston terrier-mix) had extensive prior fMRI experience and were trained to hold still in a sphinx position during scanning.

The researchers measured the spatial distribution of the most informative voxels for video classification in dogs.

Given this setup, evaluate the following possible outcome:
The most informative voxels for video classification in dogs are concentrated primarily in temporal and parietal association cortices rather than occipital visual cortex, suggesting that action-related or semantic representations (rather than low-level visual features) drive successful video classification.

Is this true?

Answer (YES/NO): NO